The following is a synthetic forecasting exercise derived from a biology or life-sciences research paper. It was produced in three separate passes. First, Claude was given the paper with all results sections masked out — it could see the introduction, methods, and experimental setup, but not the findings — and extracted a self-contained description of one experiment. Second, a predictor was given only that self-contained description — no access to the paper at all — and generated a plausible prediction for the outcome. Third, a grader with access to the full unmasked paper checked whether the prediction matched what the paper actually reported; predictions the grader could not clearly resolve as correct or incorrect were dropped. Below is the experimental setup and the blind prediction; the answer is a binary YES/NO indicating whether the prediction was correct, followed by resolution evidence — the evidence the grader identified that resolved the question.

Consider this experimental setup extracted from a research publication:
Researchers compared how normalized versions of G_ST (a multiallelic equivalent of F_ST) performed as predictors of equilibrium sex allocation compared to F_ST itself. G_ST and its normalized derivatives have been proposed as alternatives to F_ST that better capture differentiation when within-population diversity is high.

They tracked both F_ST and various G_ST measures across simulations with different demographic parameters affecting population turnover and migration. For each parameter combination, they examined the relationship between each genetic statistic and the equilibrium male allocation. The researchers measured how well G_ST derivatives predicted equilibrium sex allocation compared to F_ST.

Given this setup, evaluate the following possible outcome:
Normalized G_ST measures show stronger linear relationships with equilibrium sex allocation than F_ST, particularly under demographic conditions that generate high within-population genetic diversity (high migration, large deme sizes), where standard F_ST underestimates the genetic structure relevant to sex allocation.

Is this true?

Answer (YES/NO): NO